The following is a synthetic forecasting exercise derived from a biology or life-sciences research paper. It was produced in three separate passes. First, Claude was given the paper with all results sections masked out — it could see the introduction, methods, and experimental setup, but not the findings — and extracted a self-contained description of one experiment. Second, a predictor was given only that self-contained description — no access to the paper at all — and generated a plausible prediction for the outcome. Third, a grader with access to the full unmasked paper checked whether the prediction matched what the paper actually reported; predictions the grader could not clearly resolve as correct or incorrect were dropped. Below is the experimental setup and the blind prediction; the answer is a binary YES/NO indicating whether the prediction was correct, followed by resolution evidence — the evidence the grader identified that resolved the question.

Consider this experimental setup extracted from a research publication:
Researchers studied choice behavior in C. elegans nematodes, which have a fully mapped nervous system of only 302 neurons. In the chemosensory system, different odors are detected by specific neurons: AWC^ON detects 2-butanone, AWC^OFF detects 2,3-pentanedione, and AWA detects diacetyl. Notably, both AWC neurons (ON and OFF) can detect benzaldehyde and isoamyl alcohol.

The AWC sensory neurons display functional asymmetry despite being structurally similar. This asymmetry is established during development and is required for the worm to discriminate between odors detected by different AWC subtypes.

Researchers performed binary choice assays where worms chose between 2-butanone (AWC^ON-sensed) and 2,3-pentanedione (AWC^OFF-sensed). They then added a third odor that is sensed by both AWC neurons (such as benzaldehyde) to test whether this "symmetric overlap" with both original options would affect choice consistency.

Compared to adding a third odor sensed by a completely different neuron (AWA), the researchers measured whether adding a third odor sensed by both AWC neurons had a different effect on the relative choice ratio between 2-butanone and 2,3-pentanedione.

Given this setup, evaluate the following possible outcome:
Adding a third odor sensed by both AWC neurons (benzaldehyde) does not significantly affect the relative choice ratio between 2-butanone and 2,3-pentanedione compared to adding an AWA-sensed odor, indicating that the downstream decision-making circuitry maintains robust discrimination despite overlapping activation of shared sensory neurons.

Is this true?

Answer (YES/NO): YES